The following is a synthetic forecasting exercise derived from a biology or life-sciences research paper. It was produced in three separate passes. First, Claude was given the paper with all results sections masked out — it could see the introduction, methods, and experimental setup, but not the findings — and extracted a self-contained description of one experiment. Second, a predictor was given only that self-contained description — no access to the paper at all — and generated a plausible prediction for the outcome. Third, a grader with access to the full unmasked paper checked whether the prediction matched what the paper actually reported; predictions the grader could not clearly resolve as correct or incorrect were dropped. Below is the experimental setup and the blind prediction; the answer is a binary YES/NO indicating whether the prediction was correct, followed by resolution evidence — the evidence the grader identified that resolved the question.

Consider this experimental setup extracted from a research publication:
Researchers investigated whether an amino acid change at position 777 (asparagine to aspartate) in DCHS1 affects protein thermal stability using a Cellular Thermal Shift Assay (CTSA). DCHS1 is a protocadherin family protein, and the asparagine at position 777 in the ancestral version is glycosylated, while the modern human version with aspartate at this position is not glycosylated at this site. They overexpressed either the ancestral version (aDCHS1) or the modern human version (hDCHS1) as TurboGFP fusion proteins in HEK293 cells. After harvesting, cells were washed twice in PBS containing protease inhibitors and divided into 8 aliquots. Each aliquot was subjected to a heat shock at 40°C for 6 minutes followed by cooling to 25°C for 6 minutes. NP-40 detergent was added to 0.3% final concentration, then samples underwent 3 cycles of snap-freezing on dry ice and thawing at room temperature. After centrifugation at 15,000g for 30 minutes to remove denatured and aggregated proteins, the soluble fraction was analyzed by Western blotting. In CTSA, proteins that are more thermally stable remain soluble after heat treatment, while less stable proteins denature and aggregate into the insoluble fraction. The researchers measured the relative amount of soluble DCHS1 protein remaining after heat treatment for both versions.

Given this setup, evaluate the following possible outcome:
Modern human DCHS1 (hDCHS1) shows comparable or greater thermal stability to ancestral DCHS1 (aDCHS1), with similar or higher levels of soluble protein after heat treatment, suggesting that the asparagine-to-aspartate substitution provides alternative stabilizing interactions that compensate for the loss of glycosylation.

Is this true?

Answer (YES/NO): YES